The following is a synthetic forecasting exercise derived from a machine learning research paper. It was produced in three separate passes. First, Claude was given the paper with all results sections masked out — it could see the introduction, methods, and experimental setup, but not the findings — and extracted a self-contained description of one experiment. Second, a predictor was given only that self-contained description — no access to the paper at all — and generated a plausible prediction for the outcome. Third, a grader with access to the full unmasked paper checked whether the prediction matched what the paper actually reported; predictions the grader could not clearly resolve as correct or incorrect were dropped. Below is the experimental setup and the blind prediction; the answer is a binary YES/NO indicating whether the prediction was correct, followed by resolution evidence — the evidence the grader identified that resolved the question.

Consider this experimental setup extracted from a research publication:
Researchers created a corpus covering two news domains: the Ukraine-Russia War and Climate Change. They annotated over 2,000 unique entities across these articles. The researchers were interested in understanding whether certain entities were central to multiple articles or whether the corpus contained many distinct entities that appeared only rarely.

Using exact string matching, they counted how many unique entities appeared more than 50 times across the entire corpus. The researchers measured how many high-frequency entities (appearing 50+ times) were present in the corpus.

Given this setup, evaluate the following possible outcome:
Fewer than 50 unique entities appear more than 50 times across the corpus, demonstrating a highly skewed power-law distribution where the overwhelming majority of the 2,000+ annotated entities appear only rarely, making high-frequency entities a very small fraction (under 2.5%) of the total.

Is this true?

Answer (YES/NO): YES